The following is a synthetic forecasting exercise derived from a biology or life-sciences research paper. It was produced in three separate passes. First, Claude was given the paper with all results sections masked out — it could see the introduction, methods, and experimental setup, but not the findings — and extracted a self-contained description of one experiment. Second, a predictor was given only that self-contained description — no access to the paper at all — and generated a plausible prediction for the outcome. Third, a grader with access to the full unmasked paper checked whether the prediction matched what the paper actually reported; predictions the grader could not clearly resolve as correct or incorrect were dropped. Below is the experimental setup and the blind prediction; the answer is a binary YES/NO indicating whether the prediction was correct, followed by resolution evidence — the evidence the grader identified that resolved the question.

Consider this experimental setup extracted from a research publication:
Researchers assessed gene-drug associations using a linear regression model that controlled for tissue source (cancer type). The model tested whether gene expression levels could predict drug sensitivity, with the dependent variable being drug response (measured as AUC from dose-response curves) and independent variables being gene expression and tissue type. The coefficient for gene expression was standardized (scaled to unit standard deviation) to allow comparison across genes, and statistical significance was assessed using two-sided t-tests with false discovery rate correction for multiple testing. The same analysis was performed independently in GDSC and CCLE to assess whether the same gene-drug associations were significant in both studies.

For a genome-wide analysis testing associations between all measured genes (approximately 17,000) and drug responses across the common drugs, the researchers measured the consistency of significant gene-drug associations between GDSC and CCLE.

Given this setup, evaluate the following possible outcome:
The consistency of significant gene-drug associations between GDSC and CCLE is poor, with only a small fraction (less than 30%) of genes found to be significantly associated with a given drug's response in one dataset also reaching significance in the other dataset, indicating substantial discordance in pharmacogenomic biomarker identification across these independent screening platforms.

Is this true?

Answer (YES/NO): NO